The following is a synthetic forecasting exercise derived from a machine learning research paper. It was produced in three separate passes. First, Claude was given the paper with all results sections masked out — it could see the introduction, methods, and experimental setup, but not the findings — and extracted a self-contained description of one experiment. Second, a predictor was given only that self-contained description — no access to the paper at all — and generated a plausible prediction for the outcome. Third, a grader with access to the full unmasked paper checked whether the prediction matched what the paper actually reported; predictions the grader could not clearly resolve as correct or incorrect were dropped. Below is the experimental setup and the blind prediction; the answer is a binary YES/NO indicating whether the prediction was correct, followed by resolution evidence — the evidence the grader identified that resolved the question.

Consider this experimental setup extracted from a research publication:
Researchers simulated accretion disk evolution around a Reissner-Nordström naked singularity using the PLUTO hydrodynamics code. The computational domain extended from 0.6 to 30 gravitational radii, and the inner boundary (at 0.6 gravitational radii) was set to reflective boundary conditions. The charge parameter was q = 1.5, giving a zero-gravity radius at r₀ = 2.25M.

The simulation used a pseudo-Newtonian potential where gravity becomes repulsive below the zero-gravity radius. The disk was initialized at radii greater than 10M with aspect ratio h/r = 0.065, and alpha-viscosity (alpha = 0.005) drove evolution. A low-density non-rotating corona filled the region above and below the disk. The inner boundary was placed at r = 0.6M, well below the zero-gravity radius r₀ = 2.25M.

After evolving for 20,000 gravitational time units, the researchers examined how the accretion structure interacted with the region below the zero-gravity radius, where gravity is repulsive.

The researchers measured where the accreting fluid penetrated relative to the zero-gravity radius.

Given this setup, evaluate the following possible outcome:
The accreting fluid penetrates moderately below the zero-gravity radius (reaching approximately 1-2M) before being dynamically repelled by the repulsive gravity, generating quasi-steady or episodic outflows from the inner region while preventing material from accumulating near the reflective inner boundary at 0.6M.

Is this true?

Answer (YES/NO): NO